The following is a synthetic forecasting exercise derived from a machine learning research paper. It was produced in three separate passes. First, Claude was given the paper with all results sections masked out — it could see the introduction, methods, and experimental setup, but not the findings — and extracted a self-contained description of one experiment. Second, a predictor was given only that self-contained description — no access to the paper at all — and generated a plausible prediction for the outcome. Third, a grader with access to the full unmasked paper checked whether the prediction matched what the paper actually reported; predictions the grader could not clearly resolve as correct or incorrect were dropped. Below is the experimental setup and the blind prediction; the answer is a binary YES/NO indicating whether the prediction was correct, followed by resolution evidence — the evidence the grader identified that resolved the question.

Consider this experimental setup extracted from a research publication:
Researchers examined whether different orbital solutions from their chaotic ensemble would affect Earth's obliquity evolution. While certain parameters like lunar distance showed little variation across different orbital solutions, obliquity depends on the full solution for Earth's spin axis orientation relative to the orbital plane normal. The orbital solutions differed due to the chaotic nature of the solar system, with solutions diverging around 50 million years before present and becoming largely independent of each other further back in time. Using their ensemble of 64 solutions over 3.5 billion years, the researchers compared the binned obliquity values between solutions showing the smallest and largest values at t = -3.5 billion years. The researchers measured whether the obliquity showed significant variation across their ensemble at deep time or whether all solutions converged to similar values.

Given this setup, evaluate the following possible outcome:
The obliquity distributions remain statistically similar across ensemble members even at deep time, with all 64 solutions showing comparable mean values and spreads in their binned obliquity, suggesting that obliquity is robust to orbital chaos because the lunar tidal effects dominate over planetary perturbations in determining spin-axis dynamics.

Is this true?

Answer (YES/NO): NO